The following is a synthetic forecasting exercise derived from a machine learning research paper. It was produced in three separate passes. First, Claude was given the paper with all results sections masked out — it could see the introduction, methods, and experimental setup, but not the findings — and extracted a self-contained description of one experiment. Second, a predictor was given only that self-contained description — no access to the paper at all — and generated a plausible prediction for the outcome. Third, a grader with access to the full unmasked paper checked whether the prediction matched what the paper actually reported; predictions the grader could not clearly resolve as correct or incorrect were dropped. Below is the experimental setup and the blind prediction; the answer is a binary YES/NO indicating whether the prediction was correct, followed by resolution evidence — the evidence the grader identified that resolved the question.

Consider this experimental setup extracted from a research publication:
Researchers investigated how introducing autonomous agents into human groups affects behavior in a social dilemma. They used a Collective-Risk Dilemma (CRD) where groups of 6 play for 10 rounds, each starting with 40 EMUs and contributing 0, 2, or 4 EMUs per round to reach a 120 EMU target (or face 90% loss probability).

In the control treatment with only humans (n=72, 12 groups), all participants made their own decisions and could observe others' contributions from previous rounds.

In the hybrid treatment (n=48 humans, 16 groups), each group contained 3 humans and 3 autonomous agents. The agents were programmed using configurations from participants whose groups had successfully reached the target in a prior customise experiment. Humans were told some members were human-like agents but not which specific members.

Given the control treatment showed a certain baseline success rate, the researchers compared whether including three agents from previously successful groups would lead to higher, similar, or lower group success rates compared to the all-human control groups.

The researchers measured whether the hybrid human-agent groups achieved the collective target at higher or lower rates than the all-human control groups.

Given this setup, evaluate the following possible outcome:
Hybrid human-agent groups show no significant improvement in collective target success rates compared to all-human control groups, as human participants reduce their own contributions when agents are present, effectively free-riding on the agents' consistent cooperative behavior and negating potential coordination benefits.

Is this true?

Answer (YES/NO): YES